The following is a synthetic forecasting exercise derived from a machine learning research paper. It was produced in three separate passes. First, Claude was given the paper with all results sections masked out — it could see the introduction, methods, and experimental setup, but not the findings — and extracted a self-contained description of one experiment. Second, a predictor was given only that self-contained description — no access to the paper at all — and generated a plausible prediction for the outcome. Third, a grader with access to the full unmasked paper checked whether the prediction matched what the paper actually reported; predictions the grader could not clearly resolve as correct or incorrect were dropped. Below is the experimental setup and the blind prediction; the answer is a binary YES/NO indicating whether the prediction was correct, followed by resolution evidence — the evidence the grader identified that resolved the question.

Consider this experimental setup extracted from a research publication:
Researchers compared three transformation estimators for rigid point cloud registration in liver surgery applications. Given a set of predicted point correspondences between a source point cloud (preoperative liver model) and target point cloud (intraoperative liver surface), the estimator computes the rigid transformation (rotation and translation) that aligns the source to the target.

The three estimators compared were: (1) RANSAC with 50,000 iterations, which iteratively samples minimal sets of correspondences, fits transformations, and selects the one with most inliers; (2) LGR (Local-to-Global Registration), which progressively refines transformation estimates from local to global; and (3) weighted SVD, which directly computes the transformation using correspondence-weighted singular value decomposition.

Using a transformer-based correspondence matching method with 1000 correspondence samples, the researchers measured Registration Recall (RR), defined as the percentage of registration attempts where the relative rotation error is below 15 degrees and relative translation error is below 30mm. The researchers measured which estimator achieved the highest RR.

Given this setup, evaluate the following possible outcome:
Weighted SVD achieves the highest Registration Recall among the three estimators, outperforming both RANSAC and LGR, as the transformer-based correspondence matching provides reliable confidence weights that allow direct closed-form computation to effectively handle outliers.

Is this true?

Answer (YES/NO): NO